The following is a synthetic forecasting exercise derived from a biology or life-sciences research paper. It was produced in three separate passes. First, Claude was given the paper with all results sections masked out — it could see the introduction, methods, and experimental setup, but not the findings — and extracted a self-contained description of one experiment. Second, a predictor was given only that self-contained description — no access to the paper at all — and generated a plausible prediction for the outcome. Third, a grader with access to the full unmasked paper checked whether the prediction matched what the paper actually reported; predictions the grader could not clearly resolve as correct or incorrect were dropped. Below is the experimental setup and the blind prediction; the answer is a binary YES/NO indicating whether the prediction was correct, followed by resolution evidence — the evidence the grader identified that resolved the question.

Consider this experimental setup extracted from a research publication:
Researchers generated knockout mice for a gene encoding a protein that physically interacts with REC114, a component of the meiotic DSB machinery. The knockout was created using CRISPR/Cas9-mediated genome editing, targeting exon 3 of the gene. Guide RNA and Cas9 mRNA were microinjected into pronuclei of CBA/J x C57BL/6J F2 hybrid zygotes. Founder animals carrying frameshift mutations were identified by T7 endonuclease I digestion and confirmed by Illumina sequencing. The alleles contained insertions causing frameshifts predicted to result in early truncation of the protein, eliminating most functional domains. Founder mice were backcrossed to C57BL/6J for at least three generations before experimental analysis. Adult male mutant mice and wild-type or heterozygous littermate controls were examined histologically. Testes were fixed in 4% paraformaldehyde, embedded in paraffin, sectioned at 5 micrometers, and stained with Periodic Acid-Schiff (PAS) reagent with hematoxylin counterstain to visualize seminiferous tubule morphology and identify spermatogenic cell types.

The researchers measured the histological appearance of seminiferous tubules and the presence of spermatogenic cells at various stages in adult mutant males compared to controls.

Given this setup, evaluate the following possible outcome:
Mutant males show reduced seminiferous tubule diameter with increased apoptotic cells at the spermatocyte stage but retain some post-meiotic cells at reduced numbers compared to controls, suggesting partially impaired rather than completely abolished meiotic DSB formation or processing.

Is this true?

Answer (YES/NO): NO